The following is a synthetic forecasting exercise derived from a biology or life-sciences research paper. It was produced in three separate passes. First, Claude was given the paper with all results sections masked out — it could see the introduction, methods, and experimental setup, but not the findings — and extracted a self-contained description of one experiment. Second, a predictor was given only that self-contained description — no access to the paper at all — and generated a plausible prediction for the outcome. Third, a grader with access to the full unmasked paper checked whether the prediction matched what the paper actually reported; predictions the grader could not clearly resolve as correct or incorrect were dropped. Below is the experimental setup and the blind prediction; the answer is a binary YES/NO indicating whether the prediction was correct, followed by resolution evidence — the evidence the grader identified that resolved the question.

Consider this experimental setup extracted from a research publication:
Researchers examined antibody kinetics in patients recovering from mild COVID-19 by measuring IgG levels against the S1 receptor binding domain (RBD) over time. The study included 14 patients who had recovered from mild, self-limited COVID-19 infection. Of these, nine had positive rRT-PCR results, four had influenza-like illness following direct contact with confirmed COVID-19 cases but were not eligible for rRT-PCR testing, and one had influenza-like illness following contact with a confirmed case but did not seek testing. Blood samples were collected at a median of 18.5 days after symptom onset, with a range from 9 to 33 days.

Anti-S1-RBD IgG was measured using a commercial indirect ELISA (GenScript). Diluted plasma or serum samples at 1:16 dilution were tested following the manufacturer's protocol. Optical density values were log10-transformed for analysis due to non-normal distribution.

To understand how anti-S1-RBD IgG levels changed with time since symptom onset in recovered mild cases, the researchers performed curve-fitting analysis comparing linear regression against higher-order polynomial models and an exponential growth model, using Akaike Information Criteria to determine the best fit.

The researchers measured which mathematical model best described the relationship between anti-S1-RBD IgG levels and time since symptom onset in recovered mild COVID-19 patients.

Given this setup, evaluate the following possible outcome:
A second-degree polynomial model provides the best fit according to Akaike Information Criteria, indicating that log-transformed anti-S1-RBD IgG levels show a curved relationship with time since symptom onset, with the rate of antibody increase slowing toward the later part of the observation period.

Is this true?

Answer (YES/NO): NO